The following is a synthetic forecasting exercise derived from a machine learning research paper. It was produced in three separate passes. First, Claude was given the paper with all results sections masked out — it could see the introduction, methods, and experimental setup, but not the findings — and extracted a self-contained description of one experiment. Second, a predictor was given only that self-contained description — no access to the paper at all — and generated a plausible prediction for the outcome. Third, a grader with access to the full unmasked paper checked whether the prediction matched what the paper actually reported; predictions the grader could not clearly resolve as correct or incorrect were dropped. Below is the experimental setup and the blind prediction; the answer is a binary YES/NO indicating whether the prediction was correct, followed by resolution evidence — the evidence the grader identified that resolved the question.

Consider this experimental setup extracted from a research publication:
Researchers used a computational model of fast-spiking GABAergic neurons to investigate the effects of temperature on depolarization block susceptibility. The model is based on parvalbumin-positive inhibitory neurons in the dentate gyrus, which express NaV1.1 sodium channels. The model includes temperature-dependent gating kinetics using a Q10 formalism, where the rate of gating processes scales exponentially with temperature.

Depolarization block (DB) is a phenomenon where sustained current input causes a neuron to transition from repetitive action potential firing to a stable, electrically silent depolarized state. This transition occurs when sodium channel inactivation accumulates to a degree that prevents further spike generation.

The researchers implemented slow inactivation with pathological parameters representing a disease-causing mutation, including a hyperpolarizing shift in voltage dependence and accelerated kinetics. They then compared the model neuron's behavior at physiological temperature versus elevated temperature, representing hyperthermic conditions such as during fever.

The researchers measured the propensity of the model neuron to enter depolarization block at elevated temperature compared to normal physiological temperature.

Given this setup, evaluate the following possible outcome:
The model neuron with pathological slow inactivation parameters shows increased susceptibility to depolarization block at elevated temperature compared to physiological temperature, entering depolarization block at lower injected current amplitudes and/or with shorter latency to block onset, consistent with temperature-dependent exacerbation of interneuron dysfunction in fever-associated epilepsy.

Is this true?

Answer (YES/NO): YES